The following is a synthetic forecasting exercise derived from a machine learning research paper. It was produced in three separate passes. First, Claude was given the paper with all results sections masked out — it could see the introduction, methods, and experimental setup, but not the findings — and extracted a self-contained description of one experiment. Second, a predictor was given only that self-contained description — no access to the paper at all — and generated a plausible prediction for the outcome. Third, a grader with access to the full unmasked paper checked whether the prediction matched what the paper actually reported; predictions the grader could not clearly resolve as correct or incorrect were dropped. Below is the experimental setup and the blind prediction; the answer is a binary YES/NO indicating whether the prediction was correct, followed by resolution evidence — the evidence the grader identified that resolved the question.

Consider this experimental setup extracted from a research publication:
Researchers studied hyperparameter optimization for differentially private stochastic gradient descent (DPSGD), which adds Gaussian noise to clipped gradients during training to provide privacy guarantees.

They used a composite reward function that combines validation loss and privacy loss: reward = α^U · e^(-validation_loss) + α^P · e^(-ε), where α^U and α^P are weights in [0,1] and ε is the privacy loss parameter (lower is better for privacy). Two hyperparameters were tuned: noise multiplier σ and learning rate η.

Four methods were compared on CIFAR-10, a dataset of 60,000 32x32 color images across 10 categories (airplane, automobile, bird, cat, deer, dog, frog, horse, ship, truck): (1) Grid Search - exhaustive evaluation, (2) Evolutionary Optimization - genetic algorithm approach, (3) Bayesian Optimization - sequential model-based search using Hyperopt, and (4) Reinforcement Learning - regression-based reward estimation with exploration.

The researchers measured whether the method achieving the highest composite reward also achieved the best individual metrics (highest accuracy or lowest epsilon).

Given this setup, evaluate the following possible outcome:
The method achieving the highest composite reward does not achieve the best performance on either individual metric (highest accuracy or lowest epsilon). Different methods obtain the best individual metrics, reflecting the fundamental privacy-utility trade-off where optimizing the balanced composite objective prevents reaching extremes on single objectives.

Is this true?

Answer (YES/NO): YES